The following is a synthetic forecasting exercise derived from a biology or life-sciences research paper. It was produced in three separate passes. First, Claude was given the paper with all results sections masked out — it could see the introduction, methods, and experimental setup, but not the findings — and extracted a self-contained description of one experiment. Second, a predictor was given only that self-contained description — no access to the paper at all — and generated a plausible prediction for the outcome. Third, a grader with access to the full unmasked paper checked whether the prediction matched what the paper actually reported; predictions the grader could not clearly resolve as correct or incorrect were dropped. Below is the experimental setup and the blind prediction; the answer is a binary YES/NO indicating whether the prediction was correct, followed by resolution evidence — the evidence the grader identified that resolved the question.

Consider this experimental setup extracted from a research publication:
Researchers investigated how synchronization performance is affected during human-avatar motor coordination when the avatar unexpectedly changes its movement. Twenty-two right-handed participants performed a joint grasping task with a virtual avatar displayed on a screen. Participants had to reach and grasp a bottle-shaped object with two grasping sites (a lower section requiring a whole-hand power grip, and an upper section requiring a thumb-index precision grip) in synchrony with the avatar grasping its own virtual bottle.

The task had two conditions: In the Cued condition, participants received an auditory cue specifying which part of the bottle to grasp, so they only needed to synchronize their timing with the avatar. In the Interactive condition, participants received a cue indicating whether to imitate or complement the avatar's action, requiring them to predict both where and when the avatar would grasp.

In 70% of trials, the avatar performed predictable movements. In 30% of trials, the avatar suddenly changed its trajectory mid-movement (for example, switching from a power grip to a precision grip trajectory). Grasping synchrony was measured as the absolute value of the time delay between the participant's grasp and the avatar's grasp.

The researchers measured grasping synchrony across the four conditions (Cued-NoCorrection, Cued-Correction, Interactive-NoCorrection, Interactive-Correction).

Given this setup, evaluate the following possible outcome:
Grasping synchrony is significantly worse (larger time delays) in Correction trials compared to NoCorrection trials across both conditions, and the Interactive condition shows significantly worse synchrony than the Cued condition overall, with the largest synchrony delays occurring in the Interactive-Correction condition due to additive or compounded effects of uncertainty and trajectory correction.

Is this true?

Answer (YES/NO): NO